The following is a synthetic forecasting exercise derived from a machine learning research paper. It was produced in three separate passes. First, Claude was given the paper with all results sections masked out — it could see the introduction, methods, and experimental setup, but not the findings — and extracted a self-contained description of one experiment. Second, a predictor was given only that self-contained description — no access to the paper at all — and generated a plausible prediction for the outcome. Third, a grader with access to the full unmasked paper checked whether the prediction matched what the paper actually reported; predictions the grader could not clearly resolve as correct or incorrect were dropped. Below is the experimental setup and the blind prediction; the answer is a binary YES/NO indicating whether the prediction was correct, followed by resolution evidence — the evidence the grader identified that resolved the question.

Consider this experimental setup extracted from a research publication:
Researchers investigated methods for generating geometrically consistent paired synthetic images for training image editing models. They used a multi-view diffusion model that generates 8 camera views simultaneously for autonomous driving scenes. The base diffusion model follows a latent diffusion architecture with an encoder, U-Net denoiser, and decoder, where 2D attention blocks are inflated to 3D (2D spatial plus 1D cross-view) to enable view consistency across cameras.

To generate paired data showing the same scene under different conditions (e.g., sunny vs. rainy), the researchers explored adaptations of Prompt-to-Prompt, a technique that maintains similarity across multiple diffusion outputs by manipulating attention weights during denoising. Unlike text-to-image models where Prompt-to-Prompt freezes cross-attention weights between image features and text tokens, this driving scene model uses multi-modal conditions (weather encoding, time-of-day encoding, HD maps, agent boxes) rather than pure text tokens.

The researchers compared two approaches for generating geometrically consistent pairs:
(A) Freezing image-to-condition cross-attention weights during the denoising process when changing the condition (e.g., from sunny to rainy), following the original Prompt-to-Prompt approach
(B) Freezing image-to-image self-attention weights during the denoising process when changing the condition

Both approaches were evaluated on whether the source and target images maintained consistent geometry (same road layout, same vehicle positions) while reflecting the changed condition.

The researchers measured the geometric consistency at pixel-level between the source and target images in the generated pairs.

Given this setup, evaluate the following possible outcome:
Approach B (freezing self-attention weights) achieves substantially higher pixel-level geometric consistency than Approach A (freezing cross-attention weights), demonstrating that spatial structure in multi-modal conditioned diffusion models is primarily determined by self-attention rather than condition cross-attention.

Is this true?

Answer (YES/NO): YES